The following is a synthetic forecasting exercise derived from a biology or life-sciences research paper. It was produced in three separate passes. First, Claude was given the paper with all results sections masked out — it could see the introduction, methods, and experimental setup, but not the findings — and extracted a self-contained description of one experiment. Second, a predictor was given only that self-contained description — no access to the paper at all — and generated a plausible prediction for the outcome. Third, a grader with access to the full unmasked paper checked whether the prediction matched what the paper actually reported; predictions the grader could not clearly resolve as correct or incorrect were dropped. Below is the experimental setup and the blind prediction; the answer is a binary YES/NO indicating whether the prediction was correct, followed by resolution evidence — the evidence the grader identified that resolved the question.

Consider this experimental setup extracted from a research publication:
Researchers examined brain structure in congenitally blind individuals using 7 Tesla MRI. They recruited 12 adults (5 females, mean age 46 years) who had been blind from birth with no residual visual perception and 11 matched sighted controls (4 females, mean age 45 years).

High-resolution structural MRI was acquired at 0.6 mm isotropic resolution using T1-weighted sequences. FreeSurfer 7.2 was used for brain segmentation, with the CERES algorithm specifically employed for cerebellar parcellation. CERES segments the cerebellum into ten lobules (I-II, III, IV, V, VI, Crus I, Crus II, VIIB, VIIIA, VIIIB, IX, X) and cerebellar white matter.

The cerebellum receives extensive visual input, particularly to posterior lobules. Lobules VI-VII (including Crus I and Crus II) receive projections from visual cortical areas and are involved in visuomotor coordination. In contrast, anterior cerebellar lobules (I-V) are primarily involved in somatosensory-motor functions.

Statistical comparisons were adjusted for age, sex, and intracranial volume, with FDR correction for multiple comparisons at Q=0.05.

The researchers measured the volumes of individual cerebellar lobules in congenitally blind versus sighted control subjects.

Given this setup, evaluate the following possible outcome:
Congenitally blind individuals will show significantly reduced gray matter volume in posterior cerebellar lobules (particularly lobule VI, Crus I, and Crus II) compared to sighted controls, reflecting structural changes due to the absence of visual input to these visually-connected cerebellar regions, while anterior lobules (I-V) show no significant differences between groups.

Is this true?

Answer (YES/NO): NO